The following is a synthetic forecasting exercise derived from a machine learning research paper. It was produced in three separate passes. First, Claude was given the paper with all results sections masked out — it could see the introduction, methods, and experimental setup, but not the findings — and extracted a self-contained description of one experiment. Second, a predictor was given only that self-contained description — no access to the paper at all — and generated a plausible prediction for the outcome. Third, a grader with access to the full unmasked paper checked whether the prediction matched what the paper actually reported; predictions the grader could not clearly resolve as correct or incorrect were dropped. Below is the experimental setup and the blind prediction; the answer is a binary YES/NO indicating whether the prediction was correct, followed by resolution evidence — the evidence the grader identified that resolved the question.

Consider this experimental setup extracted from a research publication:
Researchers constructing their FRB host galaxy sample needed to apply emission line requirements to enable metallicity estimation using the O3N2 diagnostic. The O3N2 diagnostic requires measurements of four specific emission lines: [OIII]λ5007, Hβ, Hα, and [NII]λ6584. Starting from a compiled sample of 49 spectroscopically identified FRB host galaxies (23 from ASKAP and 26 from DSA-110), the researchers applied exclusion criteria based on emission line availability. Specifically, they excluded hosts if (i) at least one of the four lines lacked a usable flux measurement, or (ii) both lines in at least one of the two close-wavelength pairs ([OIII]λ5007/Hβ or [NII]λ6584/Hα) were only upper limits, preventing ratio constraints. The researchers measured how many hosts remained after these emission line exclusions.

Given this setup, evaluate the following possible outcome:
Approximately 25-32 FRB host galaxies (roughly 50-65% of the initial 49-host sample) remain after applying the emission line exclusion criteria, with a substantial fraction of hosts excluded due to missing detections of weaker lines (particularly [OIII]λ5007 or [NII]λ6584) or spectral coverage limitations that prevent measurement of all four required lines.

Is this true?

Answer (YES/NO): NO